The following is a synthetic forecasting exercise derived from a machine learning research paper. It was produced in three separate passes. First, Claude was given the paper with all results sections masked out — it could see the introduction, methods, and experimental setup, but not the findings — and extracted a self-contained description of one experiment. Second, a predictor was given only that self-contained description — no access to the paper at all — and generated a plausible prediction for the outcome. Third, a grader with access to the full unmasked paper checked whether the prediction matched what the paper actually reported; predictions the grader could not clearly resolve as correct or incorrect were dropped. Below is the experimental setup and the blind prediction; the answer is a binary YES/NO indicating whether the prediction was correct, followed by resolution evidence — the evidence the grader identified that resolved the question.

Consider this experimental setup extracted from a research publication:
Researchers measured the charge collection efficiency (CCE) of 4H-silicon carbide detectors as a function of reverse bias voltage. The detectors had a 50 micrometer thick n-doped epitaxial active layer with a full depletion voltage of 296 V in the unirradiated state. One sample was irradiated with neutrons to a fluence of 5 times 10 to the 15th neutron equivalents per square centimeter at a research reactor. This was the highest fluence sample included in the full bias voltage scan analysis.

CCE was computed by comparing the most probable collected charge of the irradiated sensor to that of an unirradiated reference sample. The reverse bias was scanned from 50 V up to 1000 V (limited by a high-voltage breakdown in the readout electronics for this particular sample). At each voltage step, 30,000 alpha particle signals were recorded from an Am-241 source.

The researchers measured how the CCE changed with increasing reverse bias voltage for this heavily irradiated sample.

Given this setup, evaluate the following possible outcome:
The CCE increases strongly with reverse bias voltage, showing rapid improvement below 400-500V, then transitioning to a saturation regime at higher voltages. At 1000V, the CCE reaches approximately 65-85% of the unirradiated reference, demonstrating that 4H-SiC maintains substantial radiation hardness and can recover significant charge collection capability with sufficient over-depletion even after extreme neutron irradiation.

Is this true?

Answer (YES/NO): NO